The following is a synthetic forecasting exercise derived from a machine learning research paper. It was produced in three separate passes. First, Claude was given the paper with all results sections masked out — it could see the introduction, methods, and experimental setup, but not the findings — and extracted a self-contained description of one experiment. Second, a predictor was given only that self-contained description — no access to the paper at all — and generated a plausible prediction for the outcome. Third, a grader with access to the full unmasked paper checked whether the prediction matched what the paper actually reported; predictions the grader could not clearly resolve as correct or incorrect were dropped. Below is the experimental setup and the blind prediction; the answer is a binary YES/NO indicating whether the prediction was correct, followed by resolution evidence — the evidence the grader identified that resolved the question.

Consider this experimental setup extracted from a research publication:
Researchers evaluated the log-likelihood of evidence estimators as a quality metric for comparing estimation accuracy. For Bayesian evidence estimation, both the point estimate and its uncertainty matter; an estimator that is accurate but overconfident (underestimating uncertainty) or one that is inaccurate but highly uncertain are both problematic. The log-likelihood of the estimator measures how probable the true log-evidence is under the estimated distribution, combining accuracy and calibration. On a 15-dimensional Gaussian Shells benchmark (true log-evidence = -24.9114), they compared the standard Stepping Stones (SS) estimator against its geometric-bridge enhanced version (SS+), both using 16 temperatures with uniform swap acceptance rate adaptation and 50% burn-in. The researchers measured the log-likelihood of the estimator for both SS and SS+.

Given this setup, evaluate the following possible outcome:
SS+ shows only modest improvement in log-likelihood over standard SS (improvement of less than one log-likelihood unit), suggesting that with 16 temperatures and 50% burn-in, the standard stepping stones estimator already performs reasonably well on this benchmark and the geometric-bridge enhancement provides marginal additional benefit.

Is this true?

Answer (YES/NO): NO